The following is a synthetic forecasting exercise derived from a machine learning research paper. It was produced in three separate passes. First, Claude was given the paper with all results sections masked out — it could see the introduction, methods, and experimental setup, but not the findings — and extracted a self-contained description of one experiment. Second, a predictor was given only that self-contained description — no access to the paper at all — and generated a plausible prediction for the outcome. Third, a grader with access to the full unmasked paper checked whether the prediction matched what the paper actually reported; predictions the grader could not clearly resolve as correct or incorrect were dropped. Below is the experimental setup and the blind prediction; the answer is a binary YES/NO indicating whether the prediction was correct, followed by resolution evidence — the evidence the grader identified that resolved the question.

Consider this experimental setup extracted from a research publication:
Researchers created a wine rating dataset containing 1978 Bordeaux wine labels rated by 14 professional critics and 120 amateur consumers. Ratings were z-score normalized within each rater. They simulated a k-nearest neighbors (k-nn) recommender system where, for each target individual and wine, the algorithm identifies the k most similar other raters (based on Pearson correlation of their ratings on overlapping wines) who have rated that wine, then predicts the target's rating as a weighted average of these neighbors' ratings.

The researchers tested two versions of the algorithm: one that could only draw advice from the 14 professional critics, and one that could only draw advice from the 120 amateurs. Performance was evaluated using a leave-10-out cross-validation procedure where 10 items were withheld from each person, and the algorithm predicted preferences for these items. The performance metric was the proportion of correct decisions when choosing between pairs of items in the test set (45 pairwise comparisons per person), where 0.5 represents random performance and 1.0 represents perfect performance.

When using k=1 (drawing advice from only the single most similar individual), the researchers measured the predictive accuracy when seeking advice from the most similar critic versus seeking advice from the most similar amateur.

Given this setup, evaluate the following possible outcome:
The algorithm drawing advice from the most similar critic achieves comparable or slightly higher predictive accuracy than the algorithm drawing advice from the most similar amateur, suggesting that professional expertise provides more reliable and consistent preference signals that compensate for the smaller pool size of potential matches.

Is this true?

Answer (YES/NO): NO